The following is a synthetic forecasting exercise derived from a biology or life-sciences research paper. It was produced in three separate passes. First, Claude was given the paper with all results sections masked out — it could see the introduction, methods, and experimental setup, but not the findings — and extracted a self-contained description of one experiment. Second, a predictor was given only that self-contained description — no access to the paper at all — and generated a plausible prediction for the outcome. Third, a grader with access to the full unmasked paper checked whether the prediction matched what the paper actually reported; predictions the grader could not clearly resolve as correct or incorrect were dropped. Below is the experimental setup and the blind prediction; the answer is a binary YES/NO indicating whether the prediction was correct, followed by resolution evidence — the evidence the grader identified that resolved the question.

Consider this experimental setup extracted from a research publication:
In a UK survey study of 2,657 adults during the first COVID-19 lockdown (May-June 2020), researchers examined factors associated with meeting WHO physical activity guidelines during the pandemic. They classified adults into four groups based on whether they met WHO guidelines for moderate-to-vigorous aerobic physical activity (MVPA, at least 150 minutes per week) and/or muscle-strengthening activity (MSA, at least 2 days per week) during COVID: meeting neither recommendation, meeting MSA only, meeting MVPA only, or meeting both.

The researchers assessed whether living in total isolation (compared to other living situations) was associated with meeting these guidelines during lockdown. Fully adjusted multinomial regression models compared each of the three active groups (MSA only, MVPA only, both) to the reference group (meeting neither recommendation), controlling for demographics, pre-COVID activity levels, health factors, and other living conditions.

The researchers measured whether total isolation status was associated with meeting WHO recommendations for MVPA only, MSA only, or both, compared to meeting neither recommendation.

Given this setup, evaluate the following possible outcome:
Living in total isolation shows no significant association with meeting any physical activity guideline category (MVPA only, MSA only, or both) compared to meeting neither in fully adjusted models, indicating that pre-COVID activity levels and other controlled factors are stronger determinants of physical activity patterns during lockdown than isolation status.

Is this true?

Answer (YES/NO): NO